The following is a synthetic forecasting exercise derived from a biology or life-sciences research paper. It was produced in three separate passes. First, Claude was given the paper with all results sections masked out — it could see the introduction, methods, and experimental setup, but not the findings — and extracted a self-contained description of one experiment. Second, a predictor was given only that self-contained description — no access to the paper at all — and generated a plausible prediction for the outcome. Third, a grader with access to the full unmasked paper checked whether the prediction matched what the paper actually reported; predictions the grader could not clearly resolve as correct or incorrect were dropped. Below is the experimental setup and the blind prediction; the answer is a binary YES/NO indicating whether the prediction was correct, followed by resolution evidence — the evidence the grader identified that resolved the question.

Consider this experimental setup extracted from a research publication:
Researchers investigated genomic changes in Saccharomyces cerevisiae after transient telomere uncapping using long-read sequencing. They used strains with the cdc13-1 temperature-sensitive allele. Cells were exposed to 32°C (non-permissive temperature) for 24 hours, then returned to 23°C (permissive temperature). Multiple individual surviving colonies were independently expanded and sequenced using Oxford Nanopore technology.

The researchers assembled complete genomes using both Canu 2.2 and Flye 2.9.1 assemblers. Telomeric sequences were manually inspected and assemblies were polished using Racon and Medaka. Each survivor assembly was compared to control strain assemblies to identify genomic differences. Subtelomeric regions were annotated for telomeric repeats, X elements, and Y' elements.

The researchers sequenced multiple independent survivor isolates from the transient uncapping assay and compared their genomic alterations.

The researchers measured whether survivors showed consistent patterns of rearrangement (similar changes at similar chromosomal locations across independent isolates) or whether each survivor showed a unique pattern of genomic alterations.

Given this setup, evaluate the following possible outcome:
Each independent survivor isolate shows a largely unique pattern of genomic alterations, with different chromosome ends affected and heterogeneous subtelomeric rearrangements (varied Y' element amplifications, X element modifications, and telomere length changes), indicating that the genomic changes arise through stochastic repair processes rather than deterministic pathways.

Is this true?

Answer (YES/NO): YES